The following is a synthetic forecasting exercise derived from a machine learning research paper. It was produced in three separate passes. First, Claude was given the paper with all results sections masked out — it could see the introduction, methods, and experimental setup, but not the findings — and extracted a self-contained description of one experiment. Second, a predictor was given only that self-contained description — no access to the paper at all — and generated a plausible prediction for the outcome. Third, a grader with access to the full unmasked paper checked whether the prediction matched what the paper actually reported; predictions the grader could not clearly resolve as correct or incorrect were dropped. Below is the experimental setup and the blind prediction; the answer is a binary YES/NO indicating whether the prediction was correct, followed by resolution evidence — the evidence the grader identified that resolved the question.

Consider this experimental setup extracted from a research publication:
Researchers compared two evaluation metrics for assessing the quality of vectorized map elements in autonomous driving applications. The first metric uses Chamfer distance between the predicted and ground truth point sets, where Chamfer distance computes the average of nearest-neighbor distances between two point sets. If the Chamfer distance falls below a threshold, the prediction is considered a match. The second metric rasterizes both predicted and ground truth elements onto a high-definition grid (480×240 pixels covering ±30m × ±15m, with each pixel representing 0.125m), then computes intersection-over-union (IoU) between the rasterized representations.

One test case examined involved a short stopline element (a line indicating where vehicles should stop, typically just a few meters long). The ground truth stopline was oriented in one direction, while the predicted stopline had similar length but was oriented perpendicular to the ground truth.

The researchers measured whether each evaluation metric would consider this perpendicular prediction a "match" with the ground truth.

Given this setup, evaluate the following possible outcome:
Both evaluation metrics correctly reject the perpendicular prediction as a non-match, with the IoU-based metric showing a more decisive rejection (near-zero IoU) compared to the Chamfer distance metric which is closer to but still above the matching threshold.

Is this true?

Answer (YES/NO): NO